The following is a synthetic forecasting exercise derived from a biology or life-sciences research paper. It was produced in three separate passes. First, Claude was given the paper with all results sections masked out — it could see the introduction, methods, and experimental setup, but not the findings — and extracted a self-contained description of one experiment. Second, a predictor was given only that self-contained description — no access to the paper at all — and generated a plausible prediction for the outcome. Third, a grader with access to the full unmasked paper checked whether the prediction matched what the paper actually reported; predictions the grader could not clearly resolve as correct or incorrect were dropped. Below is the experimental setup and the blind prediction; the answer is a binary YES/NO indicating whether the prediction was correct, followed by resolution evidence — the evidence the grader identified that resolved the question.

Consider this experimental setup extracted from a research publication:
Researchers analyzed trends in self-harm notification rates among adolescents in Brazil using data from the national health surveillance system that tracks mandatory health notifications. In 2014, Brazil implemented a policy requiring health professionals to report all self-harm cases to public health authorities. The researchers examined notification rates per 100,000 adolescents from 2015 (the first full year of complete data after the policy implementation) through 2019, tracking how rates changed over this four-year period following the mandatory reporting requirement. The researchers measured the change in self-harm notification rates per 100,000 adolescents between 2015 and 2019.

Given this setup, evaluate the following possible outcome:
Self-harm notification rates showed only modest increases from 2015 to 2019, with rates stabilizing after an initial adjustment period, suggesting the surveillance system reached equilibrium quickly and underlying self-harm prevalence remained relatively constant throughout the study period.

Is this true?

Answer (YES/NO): NO